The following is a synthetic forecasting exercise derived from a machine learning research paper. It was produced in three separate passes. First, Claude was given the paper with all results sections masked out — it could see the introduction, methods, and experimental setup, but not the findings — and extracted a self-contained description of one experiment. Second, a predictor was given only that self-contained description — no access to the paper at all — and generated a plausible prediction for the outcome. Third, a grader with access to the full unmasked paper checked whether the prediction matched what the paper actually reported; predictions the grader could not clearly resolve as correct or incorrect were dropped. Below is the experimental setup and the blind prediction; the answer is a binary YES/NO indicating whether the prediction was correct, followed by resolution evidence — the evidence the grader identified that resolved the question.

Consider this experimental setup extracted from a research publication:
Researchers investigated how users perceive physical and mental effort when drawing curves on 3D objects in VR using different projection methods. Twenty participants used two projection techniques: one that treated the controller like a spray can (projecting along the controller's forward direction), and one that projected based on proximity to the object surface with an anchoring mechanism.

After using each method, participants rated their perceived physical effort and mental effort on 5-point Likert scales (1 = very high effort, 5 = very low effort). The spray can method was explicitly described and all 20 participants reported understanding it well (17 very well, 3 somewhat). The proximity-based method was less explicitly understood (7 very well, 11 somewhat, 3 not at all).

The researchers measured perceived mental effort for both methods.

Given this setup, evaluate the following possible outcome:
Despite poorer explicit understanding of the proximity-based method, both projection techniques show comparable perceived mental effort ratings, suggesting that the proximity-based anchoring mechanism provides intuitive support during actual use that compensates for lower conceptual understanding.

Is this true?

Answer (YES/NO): NO